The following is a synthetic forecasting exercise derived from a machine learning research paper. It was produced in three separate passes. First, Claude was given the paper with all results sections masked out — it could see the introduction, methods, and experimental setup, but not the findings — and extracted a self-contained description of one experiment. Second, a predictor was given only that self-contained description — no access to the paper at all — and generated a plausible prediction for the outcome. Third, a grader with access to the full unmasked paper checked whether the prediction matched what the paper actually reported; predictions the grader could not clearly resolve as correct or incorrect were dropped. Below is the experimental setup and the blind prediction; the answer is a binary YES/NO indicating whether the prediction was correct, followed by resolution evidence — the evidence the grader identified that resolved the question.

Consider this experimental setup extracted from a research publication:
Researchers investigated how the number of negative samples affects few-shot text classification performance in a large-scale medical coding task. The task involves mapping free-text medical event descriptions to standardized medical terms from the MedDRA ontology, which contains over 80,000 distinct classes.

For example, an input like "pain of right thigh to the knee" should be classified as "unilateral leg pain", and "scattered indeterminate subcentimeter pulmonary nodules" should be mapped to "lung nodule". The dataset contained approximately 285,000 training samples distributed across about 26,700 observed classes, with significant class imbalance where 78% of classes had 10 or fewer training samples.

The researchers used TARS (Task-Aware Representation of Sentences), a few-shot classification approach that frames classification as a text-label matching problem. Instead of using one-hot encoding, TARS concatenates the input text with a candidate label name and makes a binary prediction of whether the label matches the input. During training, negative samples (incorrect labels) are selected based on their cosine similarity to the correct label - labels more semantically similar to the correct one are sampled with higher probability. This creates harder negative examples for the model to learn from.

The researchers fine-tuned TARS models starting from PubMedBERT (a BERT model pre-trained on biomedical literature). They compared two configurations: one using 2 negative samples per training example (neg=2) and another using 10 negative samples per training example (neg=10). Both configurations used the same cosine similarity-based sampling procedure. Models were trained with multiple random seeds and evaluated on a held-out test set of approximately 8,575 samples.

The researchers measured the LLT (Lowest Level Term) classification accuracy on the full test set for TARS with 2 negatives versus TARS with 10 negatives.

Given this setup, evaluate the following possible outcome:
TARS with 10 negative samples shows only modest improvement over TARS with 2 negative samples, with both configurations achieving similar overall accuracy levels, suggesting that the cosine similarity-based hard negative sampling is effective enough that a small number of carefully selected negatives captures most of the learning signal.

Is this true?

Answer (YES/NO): NO